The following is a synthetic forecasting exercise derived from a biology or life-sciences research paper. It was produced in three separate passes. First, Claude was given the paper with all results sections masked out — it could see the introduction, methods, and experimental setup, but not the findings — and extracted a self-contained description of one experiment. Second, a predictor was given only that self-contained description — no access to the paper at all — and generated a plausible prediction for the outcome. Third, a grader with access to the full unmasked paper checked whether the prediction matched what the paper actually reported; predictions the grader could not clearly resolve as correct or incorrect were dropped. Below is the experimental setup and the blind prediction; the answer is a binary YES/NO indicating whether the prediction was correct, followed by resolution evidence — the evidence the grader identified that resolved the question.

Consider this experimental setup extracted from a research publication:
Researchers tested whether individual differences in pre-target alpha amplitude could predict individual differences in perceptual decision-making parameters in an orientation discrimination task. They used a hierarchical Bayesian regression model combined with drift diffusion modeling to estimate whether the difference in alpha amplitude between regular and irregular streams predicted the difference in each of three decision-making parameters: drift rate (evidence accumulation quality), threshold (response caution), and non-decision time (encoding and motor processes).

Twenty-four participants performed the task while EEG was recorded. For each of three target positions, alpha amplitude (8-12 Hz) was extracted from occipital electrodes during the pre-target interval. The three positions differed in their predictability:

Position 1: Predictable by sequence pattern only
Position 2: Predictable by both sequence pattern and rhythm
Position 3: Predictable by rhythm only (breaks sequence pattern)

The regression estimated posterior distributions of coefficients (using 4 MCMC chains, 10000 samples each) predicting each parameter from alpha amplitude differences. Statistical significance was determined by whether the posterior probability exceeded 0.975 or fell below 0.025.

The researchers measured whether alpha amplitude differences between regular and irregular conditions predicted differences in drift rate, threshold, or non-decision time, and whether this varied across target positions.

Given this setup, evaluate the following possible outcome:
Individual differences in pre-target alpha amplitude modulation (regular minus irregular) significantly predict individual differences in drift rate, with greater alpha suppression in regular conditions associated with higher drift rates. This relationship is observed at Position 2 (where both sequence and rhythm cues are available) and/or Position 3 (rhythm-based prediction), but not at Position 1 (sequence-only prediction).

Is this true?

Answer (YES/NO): YES